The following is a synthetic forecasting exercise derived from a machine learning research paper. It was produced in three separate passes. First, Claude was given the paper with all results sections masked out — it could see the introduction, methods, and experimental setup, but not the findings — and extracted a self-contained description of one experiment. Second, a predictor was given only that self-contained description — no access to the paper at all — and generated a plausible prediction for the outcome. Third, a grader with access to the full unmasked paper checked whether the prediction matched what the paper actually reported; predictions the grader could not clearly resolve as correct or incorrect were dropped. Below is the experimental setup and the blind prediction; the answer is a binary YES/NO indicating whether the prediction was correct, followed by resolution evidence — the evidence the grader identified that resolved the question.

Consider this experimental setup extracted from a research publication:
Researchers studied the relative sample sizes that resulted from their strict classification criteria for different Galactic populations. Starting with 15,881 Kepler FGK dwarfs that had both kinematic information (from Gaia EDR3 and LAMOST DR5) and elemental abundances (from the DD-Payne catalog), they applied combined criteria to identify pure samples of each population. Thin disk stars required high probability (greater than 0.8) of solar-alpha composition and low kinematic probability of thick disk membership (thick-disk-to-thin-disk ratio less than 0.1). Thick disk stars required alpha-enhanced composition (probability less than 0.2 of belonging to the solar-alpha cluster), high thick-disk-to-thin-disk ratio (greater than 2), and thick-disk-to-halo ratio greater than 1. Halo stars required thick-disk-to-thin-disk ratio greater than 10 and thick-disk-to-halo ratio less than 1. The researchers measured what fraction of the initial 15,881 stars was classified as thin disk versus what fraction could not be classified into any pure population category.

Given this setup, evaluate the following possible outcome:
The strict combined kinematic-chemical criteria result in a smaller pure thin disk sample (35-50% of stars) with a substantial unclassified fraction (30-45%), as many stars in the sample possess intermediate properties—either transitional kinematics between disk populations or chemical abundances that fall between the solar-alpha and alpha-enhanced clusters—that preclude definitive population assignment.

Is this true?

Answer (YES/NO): NO